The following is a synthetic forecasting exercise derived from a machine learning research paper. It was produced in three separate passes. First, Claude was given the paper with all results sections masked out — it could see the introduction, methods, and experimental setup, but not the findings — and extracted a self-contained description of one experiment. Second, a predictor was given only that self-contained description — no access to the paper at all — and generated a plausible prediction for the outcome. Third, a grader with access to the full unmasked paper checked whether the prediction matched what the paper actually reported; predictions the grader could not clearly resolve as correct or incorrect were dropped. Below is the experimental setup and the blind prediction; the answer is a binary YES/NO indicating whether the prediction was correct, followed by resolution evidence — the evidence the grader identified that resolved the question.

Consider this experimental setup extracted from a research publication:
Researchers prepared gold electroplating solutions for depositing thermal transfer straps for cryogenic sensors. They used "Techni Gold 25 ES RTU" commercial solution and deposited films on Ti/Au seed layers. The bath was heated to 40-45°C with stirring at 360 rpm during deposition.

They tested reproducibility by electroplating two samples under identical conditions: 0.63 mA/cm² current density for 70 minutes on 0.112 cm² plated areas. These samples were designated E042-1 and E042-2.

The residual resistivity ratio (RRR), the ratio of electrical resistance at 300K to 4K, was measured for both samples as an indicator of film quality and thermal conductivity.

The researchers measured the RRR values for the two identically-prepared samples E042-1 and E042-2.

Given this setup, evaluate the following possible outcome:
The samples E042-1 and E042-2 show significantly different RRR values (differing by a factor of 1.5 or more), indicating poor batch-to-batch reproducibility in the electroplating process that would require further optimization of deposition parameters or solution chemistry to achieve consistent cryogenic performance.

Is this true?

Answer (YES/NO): NO